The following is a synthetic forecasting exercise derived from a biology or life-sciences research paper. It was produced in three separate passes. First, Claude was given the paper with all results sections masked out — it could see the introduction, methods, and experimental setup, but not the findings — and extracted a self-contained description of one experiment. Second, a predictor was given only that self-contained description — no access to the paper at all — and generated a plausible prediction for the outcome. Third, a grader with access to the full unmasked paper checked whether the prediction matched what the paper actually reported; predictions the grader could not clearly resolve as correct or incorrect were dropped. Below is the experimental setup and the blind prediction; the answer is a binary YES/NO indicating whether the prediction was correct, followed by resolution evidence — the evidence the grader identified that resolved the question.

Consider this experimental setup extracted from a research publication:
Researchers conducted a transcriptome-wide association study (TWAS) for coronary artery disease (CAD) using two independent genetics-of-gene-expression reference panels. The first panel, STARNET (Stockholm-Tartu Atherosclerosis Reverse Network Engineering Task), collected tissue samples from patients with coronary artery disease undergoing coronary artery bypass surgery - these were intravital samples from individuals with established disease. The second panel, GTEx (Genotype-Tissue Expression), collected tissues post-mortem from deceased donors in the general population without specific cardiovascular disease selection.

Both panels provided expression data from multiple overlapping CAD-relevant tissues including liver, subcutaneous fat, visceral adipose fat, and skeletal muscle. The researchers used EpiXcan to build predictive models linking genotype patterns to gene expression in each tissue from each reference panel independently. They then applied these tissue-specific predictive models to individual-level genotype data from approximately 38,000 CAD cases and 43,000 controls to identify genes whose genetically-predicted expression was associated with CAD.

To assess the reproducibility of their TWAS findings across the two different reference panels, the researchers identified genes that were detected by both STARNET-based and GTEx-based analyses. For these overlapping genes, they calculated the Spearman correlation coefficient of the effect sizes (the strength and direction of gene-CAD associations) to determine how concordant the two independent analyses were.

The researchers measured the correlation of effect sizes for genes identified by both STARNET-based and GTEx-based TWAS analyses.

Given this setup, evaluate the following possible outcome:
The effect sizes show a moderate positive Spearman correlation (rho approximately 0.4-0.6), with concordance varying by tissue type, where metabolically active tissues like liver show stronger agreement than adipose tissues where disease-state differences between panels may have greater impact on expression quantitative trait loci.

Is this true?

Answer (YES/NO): NO